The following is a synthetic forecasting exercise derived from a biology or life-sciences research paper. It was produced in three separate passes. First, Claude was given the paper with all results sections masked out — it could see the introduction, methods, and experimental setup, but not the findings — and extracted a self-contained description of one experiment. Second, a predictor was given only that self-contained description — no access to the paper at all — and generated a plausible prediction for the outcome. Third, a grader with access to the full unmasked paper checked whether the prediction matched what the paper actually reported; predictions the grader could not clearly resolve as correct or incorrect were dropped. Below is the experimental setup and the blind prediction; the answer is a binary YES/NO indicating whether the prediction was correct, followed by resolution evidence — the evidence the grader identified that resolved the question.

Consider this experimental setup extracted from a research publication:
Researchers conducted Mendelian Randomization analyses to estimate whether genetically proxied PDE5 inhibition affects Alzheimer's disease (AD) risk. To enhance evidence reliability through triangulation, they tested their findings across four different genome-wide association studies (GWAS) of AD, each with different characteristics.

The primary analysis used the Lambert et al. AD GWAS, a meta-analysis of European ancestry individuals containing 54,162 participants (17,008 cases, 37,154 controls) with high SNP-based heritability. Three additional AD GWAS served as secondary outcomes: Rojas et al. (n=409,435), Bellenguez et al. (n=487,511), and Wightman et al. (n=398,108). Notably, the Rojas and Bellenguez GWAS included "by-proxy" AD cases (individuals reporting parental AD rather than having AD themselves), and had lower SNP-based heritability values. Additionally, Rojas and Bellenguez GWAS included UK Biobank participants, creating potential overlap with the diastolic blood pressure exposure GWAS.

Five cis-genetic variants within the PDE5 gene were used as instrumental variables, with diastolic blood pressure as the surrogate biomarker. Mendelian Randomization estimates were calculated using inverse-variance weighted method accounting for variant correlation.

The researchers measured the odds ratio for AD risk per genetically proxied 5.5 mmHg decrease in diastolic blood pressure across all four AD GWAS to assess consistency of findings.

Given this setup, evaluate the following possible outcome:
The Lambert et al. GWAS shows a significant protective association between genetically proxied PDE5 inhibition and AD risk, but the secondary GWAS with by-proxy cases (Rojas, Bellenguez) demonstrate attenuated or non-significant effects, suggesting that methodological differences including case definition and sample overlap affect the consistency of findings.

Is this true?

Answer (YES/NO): NO